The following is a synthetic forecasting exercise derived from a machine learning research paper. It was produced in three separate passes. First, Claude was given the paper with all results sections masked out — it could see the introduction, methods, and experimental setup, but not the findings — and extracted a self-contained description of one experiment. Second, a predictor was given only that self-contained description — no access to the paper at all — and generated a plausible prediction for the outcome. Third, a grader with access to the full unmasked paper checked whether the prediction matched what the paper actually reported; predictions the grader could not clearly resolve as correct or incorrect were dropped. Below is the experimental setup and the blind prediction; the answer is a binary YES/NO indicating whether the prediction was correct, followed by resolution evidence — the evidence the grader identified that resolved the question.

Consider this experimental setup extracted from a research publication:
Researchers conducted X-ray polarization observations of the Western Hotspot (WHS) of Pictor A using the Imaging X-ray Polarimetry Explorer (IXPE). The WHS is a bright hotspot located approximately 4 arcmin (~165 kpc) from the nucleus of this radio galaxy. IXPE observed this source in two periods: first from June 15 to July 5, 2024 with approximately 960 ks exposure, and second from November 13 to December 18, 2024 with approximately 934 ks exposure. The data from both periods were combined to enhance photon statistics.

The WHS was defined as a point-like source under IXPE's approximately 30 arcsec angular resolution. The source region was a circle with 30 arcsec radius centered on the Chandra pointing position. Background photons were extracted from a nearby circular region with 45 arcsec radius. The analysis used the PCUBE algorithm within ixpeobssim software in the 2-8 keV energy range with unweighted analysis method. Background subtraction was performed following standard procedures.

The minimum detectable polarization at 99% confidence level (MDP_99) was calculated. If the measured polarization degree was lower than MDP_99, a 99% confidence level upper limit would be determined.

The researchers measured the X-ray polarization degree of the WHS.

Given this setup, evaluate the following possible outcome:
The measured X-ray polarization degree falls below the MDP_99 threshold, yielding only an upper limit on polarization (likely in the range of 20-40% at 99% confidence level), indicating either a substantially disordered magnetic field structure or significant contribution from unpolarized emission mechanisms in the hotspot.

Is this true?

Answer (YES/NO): NO